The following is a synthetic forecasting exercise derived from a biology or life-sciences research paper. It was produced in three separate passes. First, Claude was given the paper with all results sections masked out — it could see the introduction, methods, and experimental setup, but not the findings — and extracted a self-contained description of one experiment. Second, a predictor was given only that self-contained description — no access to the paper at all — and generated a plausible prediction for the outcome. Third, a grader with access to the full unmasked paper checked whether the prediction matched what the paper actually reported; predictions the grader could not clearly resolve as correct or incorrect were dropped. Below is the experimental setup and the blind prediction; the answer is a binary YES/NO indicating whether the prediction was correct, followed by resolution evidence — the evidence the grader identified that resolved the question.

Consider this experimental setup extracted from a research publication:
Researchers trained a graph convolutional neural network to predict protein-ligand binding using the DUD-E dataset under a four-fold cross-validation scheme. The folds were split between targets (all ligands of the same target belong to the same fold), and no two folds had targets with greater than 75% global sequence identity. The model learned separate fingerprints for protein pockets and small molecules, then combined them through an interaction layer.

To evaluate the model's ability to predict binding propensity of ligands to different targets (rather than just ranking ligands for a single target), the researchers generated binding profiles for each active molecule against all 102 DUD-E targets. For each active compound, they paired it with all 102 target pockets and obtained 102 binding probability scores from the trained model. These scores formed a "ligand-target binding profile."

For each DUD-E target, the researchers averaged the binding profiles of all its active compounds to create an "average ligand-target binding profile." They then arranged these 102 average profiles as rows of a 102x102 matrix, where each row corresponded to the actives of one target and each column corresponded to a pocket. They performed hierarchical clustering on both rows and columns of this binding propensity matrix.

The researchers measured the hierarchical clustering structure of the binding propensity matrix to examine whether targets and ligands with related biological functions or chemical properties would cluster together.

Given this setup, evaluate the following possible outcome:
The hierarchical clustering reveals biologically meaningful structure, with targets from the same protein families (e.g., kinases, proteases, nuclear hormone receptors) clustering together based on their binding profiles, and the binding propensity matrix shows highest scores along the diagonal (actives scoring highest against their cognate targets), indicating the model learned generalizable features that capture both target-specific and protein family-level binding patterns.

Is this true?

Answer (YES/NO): YES